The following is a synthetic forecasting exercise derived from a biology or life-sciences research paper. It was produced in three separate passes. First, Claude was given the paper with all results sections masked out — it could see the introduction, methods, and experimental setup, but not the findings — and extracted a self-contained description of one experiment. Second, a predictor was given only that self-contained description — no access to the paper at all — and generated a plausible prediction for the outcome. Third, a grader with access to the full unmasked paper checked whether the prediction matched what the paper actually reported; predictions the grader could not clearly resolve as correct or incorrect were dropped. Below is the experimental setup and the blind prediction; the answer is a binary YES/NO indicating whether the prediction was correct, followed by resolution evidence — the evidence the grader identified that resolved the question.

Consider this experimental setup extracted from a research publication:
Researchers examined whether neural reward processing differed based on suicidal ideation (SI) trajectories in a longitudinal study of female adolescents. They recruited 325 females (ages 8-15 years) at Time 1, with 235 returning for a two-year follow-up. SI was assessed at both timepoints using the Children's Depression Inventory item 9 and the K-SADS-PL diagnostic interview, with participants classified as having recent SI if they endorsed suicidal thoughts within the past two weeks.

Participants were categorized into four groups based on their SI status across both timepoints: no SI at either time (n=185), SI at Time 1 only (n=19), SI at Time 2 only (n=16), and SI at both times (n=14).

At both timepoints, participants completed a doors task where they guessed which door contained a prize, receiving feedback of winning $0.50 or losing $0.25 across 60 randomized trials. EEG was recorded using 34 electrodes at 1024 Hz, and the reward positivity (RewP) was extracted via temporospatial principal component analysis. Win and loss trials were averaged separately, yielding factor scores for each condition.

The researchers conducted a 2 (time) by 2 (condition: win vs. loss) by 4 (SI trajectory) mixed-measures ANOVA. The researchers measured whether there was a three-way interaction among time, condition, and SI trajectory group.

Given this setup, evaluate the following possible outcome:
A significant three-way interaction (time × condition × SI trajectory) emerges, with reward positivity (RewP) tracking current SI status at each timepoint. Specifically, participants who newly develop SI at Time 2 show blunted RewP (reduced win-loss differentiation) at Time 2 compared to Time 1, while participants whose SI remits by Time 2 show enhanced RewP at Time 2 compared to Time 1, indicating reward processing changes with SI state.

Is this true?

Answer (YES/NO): NO